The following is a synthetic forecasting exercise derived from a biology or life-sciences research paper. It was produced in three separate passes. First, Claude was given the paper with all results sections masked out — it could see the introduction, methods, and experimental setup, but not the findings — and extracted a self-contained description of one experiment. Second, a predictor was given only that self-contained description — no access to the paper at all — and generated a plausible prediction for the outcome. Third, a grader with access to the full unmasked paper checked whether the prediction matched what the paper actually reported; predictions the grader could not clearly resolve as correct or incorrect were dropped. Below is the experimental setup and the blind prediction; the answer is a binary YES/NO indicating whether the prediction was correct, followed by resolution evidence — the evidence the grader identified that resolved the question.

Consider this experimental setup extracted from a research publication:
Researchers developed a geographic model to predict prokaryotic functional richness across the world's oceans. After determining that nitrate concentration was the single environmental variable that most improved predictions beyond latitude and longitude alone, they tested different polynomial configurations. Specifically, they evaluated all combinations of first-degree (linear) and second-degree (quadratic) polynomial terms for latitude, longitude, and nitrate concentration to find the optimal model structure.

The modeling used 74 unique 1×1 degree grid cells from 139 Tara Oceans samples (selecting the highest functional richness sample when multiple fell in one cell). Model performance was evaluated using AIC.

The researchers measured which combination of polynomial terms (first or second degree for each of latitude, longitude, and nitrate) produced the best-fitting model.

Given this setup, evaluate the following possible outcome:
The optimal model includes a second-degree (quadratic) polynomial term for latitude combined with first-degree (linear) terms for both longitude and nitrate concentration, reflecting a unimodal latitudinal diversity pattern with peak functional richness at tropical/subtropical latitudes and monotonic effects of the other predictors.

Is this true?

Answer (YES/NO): NO